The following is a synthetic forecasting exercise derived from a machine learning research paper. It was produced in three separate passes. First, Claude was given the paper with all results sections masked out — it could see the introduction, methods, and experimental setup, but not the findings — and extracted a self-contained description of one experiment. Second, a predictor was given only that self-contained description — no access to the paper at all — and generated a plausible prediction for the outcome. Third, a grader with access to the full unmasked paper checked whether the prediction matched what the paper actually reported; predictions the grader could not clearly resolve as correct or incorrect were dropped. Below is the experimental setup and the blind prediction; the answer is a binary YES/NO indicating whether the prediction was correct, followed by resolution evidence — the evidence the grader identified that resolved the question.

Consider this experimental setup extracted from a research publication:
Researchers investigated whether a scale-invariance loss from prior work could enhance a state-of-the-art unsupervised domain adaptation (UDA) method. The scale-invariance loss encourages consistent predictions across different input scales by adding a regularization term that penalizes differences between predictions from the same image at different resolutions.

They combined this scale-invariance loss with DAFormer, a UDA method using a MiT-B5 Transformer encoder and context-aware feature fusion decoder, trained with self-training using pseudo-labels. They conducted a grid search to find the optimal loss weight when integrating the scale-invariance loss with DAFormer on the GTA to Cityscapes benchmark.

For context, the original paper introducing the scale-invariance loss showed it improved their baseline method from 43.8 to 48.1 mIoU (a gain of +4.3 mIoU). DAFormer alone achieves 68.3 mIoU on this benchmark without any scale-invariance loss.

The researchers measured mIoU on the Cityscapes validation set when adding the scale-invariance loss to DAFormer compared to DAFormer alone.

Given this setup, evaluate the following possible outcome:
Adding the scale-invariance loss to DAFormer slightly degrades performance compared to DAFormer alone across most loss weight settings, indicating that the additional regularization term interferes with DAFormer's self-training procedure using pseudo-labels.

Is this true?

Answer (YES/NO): NO